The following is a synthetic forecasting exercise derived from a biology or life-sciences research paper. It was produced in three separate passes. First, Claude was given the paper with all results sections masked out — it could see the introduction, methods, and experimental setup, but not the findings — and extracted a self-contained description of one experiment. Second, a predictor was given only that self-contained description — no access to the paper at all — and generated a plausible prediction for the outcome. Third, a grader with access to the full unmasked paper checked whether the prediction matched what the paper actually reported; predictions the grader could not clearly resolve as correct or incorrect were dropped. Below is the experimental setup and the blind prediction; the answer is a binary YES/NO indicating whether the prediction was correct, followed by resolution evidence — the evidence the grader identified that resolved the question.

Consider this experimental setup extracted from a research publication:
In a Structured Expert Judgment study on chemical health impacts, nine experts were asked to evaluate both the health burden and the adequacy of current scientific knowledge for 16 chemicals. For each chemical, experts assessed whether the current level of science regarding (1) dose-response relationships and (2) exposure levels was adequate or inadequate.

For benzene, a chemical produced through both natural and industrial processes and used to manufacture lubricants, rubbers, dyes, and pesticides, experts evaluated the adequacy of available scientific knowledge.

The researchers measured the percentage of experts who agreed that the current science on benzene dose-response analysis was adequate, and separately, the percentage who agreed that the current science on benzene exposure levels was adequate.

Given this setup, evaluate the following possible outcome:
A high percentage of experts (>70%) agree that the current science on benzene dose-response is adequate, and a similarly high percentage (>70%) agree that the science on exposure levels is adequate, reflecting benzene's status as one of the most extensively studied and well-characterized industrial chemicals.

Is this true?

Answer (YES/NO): NO